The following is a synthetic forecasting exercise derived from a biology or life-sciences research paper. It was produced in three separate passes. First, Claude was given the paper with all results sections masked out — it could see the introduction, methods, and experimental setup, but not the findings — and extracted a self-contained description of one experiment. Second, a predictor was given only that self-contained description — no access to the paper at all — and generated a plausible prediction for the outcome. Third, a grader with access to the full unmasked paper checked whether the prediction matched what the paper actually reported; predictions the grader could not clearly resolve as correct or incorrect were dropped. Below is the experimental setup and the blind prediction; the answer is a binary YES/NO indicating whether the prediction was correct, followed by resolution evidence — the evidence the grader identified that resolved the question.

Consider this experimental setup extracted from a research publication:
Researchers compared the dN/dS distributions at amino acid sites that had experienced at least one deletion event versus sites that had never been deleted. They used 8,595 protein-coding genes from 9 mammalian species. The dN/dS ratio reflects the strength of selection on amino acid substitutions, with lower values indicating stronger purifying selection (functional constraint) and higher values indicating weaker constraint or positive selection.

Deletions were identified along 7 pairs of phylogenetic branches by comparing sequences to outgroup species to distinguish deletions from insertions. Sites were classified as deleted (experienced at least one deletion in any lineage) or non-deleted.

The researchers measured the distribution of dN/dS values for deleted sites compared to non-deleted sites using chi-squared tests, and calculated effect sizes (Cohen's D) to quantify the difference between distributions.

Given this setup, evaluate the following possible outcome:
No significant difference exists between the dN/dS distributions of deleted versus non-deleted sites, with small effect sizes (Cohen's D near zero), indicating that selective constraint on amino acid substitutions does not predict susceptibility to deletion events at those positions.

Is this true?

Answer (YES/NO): NO